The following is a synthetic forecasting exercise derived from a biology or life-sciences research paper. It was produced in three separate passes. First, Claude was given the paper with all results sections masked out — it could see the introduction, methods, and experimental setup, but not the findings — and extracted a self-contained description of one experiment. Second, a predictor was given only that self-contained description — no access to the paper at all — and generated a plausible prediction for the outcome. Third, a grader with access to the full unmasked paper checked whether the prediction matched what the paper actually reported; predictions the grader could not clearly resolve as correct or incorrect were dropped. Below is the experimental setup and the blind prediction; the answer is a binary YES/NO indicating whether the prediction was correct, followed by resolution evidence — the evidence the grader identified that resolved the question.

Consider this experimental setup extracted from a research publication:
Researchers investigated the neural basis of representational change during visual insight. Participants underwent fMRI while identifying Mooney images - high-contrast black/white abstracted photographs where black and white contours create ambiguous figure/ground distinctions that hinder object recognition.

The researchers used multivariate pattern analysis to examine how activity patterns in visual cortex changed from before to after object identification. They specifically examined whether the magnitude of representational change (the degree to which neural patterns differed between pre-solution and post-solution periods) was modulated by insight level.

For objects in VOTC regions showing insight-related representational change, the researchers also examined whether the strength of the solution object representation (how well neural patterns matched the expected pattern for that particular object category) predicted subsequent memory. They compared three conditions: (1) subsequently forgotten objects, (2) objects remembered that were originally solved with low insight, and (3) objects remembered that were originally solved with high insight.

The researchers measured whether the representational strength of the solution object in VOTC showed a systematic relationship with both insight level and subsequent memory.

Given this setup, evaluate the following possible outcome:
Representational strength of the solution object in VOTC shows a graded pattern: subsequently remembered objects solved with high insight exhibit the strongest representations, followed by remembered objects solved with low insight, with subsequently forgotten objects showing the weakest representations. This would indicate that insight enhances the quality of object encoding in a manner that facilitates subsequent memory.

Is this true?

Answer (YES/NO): NO